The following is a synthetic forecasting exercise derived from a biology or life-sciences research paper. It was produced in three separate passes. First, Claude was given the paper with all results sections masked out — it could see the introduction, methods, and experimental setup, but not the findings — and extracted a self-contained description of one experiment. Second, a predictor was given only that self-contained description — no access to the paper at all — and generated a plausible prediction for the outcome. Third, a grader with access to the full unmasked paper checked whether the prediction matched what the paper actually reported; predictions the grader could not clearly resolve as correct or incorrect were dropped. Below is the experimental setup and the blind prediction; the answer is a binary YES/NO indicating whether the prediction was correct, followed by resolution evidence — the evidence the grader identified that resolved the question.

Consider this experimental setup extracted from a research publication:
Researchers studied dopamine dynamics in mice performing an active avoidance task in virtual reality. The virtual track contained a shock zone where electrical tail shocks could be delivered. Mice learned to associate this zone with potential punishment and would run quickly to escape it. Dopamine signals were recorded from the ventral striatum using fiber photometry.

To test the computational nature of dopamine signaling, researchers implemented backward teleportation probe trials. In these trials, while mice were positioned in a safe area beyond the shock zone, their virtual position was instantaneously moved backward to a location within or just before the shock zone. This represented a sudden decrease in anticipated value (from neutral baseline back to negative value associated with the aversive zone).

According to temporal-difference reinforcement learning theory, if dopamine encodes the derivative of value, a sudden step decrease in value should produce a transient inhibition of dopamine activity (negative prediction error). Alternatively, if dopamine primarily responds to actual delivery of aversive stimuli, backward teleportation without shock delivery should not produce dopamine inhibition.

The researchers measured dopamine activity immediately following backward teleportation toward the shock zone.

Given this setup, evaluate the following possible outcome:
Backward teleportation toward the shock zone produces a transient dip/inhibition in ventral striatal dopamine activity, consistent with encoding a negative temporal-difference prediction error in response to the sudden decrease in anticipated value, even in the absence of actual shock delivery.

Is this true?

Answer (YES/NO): YES